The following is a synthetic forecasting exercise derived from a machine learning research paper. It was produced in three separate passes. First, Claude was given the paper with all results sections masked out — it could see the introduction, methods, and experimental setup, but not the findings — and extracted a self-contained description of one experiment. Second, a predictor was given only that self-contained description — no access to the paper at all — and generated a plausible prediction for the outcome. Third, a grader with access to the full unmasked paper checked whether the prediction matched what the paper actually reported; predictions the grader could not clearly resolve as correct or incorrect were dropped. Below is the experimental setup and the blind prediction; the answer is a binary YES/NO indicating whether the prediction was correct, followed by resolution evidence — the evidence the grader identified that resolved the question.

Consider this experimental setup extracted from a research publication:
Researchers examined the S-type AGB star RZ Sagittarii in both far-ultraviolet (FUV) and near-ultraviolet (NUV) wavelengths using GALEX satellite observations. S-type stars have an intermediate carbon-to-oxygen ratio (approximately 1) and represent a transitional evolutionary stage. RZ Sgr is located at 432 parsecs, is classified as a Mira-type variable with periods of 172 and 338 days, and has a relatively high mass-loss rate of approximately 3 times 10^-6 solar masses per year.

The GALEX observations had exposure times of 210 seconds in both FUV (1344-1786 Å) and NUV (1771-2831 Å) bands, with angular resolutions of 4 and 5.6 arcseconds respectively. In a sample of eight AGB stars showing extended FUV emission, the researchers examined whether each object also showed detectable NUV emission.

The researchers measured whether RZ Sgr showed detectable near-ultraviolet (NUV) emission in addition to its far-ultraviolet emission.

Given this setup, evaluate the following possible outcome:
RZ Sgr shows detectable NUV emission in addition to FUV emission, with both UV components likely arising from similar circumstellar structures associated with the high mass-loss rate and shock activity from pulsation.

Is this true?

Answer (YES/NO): NO